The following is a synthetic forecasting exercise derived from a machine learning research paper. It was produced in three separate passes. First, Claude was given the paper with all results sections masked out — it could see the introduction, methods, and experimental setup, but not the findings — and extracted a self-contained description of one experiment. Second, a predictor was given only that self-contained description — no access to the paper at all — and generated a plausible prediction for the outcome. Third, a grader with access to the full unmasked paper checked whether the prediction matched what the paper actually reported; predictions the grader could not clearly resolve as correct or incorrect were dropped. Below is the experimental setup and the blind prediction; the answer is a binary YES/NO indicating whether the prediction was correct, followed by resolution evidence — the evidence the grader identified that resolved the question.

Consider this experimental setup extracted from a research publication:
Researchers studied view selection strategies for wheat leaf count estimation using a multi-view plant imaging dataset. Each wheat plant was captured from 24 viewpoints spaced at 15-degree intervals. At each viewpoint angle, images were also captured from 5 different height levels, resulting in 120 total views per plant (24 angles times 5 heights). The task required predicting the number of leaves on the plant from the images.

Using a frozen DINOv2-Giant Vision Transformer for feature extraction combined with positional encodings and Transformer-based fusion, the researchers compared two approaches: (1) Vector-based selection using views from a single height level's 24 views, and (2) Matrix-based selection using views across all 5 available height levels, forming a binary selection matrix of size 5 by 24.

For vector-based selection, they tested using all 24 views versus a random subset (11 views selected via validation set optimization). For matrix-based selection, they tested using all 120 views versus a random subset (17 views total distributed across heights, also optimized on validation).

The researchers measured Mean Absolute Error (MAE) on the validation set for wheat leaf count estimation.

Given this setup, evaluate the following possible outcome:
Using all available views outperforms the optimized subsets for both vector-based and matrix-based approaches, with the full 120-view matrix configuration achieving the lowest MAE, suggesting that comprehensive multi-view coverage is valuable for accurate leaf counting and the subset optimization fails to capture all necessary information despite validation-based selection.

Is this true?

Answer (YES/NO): NO